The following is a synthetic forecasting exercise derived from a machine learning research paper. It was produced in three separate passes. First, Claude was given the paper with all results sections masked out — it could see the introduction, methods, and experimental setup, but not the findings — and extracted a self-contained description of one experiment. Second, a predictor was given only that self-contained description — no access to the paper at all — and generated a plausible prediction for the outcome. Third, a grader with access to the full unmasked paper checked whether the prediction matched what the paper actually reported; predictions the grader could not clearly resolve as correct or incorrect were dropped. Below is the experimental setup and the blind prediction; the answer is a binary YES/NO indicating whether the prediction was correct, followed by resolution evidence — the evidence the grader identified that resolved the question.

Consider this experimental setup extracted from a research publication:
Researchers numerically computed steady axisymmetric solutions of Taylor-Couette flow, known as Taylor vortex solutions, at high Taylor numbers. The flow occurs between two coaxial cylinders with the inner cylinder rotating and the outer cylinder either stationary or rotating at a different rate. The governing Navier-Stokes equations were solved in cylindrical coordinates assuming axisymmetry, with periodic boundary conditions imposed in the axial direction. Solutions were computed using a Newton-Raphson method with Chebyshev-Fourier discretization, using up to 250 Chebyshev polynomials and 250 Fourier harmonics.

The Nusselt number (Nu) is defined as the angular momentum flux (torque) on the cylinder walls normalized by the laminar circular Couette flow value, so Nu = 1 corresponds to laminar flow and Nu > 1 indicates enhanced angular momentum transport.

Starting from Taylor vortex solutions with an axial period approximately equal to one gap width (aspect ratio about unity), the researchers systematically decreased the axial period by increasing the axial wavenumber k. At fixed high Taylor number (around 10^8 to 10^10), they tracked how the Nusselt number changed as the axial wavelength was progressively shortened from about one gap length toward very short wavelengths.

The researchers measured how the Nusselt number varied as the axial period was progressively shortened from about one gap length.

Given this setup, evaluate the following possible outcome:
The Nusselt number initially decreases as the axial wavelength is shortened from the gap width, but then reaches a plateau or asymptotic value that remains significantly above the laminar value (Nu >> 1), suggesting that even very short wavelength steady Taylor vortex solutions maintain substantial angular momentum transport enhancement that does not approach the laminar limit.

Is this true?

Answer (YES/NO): NO